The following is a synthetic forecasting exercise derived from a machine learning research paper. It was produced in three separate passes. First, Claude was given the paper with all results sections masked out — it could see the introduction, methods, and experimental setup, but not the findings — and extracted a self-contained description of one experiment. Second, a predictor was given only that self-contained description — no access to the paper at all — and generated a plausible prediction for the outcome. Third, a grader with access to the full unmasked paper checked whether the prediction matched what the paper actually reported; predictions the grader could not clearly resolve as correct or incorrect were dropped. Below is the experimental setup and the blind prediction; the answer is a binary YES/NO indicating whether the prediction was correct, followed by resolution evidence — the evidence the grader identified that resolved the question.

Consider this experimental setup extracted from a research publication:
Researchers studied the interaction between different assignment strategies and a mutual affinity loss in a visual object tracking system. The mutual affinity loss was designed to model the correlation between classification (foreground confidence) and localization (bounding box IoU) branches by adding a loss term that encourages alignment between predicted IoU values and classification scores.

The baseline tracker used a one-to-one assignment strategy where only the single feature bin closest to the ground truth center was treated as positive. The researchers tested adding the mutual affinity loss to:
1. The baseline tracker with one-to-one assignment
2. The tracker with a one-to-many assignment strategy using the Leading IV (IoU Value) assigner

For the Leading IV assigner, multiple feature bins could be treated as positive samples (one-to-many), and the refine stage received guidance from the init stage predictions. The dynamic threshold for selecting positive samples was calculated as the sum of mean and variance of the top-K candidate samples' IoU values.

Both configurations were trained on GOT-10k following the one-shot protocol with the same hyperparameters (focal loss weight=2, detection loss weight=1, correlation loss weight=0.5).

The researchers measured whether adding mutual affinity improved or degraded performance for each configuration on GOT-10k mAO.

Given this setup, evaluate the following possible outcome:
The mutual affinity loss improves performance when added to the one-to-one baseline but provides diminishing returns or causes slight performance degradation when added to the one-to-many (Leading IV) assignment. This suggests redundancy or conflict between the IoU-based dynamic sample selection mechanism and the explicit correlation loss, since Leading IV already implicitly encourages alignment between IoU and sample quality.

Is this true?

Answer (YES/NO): NO